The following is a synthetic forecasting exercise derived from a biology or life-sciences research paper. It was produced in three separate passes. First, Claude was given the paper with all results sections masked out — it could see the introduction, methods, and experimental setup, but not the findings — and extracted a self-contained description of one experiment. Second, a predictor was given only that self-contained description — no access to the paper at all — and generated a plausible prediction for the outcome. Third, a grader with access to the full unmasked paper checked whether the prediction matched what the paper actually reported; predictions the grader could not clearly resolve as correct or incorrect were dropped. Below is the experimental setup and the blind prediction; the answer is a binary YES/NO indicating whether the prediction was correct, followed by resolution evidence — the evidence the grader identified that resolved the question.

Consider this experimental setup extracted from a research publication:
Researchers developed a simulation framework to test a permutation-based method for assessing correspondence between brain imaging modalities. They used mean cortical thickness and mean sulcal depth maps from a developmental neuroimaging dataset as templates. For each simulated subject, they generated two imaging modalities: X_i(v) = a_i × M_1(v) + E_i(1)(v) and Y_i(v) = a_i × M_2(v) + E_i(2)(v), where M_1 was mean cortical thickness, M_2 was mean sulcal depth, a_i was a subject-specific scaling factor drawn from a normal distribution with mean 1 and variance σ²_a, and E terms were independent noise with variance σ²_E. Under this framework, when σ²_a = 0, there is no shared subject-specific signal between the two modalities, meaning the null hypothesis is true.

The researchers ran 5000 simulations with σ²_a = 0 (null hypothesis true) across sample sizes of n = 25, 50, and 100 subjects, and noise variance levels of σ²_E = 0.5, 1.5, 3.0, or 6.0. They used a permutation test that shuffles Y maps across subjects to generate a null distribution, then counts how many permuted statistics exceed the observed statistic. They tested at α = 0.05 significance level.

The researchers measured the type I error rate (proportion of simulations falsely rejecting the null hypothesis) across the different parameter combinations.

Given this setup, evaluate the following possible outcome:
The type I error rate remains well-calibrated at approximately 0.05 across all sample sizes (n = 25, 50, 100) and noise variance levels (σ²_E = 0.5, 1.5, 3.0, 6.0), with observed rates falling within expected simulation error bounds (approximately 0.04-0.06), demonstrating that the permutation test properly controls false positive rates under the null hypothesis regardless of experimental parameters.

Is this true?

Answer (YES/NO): YES